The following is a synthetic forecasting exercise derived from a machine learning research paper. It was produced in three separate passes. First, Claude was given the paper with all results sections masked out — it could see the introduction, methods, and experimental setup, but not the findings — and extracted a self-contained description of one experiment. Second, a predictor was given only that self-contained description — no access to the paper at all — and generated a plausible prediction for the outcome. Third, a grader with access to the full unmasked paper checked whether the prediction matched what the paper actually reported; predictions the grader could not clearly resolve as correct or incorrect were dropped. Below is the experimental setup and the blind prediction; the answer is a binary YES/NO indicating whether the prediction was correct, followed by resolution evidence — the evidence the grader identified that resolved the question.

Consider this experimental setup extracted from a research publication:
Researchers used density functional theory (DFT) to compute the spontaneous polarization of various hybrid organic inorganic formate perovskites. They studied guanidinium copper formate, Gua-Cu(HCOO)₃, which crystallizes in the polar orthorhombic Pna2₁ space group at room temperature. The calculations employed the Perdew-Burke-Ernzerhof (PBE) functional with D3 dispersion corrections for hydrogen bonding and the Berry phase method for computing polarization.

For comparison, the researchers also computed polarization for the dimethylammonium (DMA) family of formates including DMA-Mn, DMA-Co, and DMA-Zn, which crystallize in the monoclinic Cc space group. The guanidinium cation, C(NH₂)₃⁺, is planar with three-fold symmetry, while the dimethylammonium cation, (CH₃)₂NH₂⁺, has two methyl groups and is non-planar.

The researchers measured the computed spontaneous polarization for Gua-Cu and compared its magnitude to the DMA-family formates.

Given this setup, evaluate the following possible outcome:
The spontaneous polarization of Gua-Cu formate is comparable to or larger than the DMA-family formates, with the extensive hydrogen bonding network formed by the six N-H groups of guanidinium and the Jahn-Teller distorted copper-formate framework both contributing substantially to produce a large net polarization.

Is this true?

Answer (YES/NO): NO